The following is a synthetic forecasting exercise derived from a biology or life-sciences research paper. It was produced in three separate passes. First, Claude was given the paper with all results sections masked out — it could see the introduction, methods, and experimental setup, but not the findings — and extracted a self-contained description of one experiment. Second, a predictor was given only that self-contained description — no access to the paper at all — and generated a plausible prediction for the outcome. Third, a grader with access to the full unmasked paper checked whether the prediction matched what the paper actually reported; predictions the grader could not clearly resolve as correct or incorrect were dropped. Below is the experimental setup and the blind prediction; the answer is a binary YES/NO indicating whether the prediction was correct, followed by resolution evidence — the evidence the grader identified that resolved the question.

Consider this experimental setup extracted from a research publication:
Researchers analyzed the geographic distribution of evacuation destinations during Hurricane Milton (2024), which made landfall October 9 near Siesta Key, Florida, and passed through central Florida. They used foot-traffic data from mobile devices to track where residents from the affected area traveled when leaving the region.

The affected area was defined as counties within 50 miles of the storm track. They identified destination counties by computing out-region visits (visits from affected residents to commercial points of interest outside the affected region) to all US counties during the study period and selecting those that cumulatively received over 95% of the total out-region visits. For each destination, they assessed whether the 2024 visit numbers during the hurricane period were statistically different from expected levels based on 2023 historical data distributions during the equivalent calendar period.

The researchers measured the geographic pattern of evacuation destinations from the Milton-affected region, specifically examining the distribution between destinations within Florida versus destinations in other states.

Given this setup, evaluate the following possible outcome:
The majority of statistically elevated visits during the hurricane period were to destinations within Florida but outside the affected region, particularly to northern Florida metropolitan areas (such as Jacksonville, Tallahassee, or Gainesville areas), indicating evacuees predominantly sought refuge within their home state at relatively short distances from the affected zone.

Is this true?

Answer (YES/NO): NO